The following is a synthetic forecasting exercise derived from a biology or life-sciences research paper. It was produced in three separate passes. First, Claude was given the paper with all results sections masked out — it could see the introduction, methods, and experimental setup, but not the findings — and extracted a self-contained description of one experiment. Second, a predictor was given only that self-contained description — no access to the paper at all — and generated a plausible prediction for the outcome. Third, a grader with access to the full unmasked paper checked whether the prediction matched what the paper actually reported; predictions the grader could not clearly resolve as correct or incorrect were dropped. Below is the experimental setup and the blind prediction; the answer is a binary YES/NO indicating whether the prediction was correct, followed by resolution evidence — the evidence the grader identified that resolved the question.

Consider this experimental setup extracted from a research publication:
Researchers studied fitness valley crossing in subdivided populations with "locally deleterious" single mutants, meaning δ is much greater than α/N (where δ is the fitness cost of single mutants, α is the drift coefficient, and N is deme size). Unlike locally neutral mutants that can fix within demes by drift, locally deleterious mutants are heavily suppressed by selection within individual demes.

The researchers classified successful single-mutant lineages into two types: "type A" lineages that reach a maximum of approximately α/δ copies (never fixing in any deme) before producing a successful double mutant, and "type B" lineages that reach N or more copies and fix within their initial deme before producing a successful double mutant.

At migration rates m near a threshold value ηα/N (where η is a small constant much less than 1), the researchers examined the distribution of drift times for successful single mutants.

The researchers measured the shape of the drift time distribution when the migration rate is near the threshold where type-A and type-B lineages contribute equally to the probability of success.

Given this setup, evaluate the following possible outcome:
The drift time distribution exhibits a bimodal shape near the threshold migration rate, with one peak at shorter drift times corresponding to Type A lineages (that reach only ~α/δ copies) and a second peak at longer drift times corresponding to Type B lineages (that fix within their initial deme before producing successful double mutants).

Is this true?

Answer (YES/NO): YES